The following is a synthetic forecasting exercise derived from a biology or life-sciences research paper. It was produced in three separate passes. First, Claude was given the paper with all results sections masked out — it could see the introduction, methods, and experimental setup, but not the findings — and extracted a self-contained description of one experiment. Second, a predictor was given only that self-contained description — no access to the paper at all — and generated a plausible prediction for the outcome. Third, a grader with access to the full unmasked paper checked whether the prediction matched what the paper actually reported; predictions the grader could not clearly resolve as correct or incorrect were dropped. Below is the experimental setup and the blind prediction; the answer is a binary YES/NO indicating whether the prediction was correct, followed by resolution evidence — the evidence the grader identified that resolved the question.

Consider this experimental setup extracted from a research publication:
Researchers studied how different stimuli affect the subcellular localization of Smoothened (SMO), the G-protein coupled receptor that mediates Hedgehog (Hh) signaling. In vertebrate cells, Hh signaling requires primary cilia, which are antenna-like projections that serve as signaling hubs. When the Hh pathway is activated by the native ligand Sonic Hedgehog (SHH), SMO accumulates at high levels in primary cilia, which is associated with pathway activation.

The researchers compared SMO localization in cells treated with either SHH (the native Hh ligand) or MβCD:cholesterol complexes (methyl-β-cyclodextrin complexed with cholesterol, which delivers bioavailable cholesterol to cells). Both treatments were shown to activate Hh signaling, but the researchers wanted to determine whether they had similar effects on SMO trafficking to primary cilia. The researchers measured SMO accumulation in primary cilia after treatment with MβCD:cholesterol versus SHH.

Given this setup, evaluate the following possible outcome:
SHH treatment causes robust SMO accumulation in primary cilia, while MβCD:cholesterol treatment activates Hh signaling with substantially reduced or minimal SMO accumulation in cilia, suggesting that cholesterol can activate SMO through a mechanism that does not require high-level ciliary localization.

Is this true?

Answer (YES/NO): YES